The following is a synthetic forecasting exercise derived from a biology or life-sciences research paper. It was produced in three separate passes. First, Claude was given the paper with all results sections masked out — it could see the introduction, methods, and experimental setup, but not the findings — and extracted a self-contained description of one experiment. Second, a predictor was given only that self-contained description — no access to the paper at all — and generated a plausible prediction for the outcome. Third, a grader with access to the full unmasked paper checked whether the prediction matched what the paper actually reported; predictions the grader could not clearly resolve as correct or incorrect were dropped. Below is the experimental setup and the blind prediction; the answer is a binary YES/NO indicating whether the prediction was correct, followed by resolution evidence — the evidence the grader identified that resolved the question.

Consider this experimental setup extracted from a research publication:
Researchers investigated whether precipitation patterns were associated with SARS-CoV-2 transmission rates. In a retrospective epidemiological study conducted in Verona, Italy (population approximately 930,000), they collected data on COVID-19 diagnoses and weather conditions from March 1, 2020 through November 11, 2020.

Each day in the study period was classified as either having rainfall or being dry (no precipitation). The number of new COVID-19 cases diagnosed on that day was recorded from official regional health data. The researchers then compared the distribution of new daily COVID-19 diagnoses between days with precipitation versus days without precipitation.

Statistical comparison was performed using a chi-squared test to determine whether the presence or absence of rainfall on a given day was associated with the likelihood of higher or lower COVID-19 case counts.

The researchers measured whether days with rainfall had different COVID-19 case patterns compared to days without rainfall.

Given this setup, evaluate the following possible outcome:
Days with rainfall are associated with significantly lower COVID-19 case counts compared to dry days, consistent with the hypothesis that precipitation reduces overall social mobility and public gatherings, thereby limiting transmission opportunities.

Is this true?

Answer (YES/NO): YES